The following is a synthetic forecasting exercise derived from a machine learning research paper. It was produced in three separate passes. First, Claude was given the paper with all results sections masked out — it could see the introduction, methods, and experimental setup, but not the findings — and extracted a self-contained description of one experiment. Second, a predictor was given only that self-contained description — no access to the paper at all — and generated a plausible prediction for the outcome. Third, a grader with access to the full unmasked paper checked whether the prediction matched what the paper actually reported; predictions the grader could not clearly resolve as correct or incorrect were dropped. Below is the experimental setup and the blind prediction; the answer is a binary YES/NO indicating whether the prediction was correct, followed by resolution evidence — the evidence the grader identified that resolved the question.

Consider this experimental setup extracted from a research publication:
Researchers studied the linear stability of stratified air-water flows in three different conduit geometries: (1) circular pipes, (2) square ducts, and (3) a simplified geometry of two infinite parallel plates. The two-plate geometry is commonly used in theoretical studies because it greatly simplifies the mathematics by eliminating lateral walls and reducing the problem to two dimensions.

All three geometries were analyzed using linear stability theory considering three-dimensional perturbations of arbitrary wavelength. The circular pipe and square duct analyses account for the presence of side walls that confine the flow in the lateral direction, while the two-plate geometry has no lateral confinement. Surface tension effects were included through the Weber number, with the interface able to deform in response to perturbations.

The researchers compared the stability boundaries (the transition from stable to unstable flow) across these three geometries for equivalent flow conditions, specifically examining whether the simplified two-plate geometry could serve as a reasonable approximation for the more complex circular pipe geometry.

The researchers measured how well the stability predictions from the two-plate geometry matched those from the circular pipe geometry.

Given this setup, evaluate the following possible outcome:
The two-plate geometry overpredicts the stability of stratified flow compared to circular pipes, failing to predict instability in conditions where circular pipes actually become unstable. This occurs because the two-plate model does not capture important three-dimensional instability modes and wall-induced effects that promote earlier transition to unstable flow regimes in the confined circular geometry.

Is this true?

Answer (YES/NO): NO